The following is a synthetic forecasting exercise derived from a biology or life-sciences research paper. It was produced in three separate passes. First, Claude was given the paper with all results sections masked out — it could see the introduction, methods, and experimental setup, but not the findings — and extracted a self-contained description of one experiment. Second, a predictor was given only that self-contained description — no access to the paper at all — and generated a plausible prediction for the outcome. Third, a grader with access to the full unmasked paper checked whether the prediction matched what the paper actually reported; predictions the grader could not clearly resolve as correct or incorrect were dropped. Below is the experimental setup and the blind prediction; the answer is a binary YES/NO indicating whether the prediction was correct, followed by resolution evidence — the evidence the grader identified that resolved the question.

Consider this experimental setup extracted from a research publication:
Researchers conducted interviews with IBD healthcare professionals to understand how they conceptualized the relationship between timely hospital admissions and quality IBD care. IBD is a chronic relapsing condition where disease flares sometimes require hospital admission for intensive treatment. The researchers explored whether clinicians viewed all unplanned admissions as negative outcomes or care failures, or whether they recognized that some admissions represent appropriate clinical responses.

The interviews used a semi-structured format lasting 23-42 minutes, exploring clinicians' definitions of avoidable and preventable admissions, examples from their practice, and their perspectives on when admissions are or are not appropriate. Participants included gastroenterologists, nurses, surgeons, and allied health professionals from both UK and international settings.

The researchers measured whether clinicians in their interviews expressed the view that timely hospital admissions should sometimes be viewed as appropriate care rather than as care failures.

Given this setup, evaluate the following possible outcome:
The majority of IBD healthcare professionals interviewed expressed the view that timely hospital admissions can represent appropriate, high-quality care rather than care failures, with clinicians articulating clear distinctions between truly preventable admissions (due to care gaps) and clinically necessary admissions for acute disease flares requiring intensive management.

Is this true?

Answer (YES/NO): YES